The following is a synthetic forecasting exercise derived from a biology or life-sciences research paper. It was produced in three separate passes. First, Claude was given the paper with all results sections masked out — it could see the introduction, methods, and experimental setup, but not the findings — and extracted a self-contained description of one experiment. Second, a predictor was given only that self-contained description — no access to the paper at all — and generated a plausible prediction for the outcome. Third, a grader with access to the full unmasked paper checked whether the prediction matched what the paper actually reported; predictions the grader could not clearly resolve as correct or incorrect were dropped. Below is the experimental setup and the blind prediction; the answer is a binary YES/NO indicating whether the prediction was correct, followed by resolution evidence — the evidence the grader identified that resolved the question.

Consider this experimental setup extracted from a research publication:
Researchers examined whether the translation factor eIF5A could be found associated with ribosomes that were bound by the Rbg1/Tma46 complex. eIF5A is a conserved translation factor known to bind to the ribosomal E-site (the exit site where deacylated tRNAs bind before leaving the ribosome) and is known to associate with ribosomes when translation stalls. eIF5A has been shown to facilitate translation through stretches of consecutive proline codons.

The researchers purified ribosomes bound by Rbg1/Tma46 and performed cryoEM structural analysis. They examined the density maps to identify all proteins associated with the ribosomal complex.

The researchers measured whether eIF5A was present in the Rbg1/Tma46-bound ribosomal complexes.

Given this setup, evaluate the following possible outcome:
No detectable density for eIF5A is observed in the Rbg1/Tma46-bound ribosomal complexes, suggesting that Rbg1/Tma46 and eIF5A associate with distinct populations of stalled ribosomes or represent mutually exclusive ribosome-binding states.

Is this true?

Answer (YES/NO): NO